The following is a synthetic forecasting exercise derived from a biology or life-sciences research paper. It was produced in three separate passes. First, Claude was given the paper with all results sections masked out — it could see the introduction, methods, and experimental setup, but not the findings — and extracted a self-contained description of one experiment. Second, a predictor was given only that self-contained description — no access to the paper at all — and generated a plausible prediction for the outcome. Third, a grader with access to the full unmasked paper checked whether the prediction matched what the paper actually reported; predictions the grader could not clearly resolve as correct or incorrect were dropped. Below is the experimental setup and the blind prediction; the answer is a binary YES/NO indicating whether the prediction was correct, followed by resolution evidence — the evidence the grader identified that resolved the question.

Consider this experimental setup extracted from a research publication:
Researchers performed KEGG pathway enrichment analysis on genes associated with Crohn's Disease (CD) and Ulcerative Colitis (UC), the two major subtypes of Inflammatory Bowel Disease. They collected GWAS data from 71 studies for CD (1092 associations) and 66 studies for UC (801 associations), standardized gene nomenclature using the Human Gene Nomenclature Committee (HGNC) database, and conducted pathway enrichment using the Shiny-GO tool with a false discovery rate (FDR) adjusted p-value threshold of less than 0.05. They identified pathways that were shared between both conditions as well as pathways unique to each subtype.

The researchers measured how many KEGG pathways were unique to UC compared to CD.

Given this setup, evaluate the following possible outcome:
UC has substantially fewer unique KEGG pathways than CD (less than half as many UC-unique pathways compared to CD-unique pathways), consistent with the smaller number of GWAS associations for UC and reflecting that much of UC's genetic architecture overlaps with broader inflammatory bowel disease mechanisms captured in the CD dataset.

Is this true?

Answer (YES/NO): NO